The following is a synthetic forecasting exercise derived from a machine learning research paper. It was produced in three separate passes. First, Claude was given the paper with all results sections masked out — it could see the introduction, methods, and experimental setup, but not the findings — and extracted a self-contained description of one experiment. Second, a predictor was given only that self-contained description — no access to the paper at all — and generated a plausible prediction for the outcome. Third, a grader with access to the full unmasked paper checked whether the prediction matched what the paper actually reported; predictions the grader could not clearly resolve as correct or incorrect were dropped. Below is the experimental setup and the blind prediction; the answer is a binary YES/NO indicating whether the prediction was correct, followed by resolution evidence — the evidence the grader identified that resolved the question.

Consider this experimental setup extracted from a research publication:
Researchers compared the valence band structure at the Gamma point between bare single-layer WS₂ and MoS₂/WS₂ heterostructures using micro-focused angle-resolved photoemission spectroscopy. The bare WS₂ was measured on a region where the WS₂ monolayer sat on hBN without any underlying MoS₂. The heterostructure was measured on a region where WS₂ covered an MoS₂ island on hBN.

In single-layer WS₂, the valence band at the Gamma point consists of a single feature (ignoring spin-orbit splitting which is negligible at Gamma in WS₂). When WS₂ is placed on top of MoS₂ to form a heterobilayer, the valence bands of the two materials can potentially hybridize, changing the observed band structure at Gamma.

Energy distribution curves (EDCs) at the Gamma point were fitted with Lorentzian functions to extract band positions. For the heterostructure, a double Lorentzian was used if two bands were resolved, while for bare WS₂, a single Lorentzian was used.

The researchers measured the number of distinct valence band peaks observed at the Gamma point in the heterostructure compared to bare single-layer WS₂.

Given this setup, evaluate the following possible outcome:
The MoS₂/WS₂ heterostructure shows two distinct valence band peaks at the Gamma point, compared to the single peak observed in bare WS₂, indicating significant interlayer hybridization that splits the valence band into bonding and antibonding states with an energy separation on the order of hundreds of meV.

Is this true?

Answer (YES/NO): YES